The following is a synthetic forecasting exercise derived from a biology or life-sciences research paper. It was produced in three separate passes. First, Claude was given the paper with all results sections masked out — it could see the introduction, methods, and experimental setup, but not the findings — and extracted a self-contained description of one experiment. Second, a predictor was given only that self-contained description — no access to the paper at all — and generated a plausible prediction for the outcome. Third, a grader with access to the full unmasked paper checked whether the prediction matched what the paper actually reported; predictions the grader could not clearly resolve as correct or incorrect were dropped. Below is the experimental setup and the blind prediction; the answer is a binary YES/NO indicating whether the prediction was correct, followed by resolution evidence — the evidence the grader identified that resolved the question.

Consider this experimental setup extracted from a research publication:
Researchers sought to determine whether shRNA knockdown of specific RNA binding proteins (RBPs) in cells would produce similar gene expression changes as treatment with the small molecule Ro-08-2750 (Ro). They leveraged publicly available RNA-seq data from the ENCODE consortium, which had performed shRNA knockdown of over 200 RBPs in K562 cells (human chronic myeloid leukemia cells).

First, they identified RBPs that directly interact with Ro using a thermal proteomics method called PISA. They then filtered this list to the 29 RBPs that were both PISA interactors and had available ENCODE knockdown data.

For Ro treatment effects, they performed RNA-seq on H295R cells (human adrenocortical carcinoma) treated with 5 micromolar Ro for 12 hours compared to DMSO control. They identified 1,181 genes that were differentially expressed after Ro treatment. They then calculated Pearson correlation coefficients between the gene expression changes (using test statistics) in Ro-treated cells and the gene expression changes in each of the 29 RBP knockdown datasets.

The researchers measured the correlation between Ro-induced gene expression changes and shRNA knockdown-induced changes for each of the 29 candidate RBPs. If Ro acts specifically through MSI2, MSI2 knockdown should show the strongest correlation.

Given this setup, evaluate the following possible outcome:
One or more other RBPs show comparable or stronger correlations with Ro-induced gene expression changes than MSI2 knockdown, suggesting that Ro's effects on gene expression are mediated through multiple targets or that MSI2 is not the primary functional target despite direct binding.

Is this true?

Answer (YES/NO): YES